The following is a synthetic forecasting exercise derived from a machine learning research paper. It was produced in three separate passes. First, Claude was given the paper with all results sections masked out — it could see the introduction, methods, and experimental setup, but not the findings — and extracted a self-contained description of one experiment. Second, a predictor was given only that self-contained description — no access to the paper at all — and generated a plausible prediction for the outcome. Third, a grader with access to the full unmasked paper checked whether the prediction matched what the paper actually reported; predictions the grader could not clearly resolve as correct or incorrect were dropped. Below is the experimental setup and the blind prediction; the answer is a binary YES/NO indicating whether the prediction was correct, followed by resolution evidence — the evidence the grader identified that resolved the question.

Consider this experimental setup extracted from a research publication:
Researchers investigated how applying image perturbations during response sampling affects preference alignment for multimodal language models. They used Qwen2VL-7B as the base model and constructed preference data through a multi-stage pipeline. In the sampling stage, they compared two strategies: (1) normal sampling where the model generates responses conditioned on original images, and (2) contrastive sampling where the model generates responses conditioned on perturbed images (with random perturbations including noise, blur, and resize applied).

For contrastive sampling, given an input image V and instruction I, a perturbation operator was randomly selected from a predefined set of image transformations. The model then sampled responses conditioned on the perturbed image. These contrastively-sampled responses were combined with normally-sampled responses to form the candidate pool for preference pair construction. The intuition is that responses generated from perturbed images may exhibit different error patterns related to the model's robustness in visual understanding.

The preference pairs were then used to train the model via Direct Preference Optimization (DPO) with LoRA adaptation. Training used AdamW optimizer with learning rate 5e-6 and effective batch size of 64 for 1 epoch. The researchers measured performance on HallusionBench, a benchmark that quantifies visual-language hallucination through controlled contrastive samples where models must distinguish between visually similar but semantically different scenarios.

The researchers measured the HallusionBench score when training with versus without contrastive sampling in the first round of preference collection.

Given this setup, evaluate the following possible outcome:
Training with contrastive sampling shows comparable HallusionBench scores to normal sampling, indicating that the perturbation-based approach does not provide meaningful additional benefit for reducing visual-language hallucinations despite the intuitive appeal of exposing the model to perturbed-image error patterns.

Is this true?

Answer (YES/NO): NO